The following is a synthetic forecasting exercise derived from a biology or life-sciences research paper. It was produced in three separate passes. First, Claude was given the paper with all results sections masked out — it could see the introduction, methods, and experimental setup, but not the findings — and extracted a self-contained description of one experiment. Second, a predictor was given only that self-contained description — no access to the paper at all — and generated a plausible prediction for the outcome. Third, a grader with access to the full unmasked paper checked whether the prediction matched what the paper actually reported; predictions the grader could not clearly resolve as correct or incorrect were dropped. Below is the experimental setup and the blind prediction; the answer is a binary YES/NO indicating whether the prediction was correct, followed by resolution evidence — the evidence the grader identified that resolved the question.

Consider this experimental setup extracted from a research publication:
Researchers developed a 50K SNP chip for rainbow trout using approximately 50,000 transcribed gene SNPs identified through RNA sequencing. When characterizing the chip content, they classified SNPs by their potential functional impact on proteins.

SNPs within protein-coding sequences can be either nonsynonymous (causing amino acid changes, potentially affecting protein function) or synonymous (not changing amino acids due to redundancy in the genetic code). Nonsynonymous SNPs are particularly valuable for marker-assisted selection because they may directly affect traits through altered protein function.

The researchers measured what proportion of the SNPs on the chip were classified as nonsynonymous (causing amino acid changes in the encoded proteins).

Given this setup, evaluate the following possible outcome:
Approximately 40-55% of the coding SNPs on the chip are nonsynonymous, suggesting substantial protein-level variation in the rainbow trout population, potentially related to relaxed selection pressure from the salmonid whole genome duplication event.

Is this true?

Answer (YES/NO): NO